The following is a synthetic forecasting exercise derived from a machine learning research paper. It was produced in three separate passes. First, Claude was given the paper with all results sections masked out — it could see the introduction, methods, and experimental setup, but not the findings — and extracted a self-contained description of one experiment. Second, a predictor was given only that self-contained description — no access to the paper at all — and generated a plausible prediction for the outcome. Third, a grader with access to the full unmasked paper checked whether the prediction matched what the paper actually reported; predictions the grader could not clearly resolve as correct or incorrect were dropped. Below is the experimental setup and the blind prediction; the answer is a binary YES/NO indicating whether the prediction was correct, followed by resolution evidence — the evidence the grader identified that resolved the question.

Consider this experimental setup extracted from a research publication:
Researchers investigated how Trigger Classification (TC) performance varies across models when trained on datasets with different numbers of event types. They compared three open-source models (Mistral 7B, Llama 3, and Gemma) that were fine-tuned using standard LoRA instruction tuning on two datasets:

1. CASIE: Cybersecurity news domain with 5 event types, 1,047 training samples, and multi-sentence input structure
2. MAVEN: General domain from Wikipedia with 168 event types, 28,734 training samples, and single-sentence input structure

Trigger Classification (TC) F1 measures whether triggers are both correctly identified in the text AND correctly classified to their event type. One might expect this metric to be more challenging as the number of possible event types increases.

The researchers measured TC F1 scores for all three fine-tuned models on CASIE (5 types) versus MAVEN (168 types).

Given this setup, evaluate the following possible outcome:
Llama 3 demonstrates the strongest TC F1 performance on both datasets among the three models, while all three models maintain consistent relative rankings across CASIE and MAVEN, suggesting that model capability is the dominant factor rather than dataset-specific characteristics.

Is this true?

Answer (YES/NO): NO